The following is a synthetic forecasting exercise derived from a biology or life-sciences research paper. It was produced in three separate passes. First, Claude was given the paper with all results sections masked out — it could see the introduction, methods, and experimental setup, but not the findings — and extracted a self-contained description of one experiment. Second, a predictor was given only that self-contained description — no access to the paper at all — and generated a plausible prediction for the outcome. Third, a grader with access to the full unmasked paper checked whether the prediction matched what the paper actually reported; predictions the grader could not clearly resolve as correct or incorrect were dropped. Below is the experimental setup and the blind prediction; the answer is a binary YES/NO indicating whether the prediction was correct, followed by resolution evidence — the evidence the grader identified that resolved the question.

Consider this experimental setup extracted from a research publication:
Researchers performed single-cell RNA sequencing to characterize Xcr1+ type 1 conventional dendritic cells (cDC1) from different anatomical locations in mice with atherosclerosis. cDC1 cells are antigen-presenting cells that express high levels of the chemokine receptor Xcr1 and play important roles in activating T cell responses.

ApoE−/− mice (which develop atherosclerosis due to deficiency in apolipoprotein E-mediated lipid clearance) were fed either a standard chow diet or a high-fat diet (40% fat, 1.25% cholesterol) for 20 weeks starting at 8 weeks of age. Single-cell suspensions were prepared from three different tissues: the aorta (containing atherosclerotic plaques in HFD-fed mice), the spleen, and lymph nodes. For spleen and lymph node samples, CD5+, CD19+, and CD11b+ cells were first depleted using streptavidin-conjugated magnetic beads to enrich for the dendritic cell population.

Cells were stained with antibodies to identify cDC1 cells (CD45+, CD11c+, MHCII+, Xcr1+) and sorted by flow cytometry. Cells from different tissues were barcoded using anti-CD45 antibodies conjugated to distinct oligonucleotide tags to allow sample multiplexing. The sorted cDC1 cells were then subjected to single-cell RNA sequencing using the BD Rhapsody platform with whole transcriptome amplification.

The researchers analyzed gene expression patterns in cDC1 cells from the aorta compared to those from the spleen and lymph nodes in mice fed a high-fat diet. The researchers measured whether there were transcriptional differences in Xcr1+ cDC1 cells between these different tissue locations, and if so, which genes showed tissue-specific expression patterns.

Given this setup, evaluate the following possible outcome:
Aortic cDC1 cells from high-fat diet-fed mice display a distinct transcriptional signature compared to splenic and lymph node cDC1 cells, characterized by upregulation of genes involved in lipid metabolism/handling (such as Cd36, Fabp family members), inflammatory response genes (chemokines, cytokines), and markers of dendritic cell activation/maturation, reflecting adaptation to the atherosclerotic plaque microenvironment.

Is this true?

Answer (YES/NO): NO